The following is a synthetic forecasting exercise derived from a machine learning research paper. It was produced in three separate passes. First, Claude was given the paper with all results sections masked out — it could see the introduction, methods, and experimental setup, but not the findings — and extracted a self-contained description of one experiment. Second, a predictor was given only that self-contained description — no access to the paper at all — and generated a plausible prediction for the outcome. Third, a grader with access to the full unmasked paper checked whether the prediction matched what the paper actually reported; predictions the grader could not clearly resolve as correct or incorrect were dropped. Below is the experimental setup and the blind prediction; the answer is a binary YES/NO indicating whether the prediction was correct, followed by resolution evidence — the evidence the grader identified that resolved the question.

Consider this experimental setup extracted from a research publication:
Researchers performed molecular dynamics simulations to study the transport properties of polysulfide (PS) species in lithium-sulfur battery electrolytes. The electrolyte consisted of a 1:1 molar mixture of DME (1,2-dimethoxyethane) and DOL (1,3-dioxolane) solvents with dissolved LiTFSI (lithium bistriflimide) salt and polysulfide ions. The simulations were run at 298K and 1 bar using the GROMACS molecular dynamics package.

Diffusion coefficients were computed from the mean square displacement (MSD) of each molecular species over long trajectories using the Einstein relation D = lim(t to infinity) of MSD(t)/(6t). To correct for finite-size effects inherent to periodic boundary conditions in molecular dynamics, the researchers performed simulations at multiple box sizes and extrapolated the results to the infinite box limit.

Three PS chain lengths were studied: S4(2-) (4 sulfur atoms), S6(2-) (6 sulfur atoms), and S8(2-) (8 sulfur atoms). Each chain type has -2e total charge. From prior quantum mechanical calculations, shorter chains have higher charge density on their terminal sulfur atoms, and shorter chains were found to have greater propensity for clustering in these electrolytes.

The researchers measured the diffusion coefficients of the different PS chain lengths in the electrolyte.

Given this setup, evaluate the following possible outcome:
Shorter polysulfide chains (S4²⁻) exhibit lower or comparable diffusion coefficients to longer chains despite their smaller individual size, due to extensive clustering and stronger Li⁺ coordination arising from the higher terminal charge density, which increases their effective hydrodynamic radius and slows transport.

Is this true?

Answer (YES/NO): NO